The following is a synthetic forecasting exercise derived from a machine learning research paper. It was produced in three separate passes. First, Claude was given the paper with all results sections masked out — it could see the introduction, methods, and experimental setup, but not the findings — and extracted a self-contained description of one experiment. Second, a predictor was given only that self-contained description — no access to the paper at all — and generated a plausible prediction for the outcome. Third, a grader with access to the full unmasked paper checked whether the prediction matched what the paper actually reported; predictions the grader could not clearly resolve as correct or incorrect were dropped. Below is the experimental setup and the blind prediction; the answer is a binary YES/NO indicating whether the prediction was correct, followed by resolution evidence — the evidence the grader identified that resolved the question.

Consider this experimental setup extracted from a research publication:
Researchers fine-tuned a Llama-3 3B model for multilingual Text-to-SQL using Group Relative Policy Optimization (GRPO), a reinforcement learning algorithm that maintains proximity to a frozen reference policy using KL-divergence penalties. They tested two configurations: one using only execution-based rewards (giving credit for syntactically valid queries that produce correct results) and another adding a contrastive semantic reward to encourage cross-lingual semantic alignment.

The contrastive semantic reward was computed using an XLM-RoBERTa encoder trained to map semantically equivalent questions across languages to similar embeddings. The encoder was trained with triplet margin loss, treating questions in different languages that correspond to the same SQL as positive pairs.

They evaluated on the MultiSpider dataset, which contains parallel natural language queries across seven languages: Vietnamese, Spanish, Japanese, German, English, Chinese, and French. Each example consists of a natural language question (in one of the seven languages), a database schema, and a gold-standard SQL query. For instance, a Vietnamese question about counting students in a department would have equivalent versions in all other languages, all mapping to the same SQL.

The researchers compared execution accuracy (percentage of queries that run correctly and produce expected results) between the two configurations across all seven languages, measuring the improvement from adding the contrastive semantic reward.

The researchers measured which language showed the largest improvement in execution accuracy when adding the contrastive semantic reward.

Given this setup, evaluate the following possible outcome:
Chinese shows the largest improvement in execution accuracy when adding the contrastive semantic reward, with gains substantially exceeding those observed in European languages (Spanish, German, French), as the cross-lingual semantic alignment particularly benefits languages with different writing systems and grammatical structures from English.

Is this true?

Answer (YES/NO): NO